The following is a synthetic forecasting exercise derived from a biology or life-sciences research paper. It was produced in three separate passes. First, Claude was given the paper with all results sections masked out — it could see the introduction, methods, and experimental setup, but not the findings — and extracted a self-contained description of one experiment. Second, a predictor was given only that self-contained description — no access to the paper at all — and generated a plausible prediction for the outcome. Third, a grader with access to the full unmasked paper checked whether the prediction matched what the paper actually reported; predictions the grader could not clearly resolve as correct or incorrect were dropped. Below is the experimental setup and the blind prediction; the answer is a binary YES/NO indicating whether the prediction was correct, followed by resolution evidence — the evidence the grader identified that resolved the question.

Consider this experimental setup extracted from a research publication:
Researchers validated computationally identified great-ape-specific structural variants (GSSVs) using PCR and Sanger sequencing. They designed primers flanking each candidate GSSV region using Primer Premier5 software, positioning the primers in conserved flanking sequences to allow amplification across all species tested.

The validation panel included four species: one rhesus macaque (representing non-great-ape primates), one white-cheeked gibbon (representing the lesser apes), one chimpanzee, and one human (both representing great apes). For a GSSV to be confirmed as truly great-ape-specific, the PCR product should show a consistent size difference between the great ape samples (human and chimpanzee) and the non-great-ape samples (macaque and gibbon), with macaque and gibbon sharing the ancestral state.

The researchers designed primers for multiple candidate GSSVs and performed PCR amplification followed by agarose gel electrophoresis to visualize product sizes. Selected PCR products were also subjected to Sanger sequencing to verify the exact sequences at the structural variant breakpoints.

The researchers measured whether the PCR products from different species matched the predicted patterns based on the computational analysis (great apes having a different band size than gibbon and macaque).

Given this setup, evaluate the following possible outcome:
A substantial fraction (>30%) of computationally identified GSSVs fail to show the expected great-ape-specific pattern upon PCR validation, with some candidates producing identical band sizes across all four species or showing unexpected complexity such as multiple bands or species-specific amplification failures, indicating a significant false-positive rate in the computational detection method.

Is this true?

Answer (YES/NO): NO